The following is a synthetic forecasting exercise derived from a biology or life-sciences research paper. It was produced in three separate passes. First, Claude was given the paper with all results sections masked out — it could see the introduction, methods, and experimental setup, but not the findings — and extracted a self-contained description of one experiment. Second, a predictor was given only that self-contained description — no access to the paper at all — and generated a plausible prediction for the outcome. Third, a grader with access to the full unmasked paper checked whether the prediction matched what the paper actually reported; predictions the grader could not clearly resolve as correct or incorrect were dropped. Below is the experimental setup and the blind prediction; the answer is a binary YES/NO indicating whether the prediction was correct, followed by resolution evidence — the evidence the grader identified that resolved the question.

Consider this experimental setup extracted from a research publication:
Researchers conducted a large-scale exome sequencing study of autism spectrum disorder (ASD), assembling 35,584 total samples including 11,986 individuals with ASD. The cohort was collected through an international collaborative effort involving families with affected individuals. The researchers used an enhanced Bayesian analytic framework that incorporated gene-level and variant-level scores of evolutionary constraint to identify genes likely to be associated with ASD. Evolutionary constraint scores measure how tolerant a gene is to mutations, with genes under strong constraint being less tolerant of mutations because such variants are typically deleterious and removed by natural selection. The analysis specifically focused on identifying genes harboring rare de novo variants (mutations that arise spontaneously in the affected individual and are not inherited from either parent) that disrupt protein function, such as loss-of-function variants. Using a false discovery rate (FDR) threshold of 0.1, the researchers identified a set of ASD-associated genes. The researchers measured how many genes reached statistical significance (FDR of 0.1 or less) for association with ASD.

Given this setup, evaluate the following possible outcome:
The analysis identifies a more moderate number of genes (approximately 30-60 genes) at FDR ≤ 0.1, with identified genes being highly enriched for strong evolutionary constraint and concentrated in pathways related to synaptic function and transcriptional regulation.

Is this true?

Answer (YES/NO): NO